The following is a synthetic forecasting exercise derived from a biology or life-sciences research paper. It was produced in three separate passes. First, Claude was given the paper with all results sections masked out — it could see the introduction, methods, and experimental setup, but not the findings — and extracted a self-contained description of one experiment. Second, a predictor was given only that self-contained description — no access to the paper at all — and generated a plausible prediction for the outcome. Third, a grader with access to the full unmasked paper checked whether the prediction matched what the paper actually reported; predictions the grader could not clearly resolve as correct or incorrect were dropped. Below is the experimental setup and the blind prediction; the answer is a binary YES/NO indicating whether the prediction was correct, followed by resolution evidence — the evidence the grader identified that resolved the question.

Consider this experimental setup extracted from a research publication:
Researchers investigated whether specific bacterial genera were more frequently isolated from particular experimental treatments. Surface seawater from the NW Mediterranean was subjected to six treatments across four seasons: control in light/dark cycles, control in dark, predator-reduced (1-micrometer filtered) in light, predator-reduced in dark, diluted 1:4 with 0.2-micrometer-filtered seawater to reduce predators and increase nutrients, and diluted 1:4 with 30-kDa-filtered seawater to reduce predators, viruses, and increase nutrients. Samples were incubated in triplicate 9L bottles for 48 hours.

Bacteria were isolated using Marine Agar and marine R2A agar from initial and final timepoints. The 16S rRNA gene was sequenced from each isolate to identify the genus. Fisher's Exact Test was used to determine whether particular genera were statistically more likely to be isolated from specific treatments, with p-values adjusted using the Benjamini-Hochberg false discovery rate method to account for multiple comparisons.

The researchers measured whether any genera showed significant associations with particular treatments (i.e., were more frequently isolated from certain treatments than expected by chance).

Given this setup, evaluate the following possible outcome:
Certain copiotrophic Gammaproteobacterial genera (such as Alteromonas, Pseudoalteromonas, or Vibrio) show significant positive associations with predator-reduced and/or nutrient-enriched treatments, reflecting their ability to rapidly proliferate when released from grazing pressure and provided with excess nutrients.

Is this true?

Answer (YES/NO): YES